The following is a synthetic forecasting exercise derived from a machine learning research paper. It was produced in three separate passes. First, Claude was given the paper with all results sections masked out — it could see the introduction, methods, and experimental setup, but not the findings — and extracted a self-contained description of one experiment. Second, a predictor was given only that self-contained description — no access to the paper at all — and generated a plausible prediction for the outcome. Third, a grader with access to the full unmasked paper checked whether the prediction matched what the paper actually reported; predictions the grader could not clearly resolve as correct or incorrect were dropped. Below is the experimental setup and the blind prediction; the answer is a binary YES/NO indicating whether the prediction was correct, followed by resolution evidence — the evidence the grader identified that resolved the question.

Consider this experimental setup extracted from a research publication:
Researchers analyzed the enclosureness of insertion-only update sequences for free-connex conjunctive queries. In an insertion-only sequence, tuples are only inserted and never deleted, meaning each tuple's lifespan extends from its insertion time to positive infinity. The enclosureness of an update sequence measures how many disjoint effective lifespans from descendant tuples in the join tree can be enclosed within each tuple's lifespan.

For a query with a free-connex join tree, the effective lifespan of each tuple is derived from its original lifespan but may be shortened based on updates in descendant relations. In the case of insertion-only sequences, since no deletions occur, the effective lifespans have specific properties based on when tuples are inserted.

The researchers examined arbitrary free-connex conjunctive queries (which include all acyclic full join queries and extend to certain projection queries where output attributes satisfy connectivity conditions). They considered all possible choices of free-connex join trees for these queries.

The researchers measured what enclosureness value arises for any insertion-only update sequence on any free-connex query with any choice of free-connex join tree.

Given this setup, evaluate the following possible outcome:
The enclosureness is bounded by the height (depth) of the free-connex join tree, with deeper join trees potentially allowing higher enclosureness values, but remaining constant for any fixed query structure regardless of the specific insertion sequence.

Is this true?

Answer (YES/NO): NO